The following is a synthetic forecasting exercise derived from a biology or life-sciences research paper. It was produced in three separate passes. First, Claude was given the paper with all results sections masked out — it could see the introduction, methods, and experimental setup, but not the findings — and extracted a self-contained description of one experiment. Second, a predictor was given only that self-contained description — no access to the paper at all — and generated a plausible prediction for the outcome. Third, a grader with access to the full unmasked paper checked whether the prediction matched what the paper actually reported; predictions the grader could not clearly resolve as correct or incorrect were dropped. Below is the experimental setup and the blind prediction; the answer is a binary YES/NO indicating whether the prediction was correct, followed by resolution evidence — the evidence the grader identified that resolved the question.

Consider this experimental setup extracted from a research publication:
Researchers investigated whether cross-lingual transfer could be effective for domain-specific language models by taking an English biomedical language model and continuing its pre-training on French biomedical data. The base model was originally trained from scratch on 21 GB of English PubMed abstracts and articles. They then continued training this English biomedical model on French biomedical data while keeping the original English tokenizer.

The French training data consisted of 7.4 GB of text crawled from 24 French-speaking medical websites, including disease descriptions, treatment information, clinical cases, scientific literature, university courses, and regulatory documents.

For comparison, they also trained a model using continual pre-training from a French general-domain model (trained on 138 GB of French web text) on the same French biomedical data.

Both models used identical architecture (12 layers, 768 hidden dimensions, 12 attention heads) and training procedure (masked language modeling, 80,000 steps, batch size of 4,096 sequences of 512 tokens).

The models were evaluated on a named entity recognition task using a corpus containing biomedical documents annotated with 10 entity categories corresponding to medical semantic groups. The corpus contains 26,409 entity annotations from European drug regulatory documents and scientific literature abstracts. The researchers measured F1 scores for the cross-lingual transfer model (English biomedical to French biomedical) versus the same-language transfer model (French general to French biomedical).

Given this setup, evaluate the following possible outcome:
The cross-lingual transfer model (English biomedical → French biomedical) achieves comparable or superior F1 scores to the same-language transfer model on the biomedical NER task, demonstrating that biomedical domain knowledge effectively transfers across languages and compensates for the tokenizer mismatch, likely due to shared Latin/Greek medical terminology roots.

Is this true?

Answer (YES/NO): YES